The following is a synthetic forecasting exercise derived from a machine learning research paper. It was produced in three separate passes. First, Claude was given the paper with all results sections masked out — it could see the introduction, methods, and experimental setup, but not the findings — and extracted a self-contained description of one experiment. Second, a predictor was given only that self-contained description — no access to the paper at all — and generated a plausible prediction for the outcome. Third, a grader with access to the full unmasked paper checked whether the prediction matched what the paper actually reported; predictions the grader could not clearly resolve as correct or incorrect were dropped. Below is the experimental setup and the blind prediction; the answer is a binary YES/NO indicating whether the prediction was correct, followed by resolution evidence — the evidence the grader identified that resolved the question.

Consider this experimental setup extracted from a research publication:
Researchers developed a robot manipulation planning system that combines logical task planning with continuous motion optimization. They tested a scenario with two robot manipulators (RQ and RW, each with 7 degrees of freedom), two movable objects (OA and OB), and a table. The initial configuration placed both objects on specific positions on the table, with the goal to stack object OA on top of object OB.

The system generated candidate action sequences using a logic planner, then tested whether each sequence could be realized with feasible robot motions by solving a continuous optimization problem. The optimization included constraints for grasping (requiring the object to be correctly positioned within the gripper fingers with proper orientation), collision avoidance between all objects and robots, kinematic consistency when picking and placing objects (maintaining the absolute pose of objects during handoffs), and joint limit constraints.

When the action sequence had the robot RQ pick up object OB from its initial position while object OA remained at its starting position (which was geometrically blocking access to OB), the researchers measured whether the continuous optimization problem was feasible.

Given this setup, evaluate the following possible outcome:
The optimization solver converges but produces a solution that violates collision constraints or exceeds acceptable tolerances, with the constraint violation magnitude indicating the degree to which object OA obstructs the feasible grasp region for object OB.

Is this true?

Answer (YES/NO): NO